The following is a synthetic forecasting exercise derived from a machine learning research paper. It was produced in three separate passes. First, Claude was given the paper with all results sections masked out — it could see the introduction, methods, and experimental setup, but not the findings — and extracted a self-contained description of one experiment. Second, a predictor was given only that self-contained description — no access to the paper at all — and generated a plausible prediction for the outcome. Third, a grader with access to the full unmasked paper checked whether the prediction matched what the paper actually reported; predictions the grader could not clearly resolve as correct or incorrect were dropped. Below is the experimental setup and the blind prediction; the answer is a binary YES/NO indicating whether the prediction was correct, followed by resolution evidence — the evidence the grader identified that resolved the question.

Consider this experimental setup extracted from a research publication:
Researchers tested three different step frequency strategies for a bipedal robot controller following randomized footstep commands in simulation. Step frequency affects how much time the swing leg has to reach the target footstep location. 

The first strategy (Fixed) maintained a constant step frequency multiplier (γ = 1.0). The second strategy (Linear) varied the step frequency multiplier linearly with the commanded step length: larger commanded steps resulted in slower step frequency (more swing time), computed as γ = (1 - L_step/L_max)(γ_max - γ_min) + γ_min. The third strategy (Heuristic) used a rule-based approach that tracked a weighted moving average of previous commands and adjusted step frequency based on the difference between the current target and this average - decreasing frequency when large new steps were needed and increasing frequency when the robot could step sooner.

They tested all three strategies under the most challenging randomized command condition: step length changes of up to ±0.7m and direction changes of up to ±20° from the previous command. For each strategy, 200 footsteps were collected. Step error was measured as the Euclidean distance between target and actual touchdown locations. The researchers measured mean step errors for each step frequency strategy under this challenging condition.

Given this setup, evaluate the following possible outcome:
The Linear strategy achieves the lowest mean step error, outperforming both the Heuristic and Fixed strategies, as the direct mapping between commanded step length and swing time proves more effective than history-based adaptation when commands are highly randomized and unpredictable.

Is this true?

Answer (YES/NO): NO